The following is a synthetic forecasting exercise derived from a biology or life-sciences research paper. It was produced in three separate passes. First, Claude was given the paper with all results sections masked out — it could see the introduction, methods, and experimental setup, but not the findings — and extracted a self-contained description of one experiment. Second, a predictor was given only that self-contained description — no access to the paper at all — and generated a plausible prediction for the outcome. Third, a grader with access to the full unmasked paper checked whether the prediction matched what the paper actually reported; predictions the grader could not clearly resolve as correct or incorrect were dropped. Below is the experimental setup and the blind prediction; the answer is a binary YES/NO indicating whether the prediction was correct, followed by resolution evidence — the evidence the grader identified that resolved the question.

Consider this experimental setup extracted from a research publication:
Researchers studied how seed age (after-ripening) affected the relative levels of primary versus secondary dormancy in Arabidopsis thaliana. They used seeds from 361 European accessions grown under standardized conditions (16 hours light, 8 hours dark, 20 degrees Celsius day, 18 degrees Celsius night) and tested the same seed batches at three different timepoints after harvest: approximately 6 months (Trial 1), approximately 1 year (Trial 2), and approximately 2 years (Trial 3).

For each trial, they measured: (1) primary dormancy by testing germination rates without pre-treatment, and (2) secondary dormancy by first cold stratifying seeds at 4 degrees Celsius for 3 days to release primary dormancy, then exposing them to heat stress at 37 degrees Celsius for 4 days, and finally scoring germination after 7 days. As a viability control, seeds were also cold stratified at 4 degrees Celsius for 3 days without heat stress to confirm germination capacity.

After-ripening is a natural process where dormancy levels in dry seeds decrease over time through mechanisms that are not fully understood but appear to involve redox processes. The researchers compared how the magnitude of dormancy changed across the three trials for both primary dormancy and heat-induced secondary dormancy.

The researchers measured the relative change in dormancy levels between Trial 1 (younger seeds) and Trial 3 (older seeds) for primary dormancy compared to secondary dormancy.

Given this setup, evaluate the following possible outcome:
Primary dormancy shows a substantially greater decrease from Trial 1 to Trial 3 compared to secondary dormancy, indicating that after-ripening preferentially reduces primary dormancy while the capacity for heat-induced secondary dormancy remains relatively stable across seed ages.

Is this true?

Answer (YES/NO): NO